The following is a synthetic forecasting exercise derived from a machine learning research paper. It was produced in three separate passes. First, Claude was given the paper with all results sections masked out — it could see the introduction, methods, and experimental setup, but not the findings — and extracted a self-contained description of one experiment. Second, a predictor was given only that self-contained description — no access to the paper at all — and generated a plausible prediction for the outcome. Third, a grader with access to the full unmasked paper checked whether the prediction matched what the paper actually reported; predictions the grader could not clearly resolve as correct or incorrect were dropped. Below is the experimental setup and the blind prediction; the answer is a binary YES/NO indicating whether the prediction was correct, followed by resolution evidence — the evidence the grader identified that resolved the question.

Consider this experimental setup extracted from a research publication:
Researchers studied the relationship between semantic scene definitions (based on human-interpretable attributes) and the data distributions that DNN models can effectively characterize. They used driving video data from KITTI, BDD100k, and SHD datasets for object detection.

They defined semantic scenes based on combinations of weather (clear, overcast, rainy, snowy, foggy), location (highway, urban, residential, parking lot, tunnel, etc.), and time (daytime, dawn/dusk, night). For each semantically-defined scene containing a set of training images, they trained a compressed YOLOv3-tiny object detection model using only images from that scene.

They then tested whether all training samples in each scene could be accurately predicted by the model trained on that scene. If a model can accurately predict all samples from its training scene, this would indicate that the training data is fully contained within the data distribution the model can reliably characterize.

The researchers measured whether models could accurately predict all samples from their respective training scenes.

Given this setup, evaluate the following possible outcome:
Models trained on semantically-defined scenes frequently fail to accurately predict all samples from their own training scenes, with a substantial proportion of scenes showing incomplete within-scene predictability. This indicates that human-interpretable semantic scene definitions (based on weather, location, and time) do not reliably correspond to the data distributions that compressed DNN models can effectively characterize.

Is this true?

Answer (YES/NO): YES